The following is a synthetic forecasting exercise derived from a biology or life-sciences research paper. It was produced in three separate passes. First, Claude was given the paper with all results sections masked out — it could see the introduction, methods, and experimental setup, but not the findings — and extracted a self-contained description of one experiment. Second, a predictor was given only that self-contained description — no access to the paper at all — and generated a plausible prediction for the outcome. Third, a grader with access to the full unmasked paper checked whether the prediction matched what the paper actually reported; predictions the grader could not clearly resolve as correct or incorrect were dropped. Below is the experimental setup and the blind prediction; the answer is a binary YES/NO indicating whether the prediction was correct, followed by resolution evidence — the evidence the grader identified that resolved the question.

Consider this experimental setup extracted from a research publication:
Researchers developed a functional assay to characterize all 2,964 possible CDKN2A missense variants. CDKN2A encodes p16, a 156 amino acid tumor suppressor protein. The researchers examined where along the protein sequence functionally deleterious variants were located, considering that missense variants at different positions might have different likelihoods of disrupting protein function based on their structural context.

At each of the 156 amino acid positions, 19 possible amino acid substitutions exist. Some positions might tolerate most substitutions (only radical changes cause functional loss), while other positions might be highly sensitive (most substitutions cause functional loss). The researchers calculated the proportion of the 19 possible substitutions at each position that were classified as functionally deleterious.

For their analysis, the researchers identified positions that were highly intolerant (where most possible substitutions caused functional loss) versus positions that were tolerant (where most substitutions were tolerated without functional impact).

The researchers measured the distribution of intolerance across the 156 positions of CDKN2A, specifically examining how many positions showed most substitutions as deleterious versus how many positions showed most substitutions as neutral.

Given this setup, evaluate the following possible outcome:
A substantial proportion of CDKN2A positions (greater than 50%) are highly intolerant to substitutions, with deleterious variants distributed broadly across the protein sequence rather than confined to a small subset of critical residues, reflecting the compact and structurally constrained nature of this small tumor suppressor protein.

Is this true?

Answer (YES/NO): NO